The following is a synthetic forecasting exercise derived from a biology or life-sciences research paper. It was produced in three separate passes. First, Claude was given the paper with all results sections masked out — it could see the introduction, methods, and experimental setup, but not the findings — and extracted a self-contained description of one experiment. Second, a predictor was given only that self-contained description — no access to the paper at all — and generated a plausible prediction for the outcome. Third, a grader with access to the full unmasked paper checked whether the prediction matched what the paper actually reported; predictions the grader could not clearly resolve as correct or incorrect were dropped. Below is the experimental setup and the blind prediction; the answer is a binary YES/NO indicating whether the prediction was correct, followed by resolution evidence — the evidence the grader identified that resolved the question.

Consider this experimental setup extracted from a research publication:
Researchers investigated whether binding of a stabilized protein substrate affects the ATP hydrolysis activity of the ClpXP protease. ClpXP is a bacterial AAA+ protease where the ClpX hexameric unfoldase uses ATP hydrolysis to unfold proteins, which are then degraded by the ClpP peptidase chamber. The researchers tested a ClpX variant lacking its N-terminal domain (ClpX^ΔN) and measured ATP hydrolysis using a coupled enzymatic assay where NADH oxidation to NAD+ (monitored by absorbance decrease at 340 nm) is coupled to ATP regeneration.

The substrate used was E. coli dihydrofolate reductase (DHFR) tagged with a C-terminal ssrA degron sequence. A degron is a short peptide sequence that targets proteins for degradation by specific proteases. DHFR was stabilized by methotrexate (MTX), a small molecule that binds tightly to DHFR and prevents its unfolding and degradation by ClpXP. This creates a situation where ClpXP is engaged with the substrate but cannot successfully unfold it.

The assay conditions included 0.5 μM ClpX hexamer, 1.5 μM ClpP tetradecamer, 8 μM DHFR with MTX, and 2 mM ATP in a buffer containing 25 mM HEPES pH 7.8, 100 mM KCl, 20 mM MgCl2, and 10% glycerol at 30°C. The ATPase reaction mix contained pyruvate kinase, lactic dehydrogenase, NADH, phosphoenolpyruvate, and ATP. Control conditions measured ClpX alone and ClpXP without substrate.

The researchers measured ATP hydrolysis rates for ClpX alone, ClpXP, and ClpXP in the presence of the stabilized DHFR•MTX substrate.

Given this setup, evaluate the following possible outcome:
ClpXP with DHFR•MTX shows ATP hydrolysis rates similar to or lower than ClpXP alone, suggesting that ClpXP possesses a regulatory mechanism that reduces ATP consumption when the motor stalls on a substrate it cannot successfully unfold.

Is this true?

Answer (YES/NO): NO